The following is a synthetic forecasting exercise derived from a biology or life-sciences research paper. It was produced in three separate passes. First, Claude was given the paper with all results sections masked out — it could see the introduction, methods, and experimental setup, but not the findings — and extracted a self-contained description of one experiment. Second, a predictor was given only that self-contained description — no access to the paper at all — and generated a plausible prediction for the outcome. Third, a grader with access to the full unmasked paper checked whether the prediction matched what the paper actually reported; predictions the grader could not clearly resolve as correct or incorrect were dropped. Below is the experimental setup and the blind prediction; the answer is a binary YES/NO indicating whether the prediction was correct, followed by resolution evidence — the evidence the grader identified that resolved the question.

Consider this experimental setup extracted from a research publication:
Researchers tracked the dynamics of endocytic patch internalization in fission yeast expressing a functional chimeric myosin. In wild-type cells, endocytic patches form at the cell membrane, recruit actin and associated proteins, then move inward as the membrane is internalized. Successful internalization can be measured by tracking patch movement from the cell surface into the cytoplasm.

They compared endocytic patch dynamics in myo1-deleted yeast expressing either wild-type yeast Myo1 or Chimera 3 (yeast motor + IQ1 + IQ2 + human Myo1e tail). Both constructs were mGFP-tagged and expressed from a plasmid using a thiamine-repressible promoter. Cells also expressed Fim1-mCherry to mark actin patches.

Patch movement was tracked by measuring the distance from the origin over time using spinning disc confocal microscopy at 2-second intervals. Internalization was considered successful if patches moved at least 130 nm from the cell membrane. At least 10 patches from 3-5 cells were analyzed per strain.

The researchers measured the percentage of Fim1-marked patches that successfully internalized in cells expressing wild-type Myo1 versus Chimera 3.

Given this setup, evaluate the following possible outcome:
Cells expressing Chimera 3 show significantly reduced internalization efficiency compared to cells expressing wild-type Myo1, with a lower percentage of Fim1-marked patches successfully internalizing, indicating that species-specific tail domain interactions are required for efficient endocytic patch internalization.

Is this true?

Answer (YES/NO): NO